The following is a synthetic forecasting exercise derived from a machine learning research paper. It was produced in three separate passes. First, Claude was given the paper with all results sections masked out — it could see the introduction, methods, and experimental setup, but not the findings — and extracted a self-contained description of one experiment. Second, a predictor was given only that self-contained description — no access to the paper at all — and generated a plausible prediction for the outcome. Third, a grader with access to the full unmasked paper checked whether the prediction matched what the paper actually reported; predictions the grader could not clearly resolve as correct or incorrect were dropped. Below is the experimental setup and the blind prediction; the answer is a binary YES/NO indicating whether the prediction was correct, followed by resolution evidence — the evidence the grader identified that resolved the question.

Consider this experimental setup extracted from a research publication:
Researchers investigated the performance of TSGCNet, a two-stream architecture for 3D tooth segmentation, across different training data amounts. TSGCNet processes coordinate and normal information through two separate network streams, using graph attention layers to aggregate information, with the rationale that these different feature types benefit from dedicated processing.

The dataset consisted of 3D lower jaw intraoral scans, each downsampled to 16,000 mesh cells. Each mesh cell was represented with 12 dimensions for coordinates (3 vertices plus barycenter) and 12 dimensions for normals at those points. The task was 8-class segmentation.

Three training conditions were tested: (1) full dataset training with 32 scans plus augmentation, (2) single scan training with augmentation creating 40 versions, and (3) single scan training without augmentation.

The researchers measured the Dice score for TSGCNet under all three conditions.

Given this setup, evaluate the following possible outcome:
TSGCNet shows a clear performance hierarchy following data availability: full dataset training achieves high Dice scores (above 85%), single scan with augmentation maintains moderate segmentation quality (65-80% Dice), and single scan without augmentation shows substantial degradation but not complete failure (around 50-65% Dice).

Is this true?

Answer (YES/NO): NO